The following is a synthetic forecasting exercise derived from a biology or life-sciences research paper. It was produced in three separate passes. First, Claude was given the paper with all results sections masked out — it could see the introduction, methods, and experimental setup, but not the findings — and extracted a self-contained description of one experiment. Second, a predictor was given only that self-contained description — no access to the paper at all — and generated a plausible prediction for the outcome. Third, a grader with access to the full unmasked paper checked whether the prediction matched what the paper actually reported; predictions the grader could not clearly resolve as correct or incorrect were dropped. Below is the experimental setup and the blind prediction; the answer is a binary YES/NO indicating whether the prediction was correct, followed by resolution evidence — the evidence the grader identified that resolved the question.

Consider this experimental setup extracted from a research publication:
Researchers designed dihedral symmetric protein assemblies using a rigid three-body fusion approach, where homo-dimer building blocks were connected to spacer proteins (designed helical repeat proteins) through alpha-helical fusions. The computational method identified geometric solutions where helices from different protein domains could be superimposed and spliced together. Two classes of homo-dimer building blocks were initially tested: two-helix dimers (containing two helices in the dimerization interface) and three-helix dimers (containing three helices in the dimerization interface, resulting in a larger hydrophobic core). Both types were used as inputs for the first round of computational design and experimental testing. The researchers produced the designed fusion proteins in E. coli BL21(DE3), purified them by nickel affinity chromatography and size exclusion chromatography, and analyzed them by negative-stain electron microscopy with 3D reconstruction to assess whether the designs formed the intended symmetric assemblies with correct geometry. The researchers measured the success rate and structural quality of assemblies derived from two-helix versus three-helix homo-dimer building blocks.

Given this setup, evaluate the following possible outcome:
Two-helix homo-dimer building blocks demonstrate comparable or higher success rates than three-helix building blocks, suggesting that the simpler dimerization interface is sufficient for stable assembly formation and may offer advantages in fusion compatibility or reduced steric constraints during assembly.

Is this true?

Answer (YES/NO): NO